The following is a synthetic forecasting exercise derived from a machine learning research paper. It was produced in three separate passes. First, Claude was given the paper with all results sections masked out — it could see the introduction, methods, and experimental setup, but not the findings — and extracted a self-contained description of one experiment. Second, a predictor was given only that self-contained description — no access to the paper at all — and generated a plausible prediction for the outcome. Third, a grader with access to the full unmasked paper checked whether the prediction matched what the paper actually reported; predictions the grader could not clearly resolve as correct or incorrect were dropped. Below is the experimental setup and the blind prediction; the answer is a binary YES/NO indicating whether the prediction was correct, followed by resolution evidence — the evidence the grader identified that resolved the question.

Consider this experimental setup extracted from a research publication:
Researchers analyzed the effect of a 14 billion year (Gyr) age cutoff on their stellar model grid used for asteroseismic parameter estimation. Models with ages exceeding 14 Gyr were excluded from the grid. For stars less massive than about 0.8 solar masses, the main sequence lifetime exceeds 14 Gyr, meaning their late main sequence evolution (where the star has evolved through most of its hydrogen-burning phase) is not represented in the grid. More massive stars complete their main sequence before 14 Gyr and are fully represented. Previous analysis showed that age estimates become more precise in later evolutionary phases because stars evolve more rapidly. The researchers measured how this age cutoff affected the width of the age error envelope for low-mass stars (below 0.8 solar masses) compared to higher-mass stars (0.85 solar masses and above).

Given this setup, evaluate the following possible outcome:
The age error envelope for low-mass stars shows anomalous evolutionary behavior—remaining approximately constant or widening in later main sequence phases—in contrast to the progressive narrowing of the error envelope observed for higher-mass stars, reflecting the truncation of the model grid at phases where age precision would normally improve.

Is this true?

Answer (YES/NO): NO